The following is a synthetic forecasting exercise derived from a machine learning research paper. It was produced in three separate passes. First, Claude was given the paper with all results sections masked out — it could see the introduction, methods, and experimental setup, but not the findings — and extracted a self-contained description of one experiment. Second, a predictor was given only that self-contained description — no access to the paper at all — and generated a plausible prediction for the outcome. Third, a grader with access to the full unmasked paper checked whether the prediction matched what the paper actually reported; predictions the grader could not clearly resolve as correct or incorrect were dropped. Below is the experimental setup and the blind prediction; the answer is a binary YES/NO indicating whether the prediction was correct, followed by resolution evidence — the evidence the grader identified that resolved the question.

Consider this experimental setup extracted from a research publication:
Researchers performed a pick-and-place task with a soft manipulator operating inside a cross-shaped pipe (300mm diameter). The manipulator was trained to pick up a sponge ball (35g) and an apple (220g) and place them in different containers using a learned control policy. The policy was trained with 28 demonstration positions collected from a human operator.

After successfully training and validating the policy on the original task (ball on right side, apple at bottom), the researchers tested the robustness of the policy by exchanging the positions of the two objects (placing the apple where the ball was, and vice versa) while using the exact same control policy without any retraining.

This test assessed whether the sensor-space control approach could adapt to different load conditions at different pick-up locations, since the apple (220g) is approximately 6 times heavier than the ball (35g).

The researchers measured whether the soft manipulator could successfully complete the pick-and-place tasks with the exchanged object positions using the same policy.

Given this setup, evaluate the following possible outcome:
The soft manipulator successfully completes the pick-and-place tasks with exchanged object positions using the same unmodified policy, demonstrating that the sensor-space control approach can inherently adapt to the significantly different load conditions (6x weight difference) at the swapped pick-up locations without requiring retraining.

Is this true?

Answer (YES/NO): YES